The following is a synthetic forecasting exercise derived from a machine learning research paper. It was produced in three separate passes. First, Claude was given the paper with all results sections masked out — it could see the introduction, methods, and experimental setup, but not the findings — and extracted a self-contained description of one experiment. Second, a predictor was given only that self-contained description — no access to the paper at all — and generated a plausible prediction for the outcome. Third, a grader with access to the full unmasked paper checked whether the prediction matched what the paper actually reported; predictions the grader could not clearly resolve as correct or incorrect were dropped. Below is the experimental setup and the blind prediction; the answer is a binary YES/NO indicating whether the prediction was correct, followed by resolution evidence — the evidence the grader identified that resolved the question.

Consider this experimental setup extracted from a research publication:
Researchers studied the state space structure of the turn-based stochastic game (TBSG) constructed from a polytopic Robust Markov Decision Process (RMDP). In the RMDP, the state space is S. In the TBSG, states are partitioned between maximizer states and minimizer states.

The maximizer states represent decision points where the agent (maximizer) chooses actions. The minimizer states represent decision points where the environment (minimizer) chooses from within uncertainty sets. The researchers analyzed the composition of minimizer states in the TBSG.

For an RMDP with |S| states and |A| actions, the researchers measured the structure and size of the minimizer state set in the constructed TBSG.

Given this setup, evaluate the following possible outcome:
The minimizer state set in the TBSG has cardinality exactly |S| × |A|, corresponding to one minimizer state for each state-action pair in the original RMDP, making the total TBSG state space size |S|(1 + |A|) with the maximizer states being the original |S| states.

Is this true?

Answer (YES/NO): YES